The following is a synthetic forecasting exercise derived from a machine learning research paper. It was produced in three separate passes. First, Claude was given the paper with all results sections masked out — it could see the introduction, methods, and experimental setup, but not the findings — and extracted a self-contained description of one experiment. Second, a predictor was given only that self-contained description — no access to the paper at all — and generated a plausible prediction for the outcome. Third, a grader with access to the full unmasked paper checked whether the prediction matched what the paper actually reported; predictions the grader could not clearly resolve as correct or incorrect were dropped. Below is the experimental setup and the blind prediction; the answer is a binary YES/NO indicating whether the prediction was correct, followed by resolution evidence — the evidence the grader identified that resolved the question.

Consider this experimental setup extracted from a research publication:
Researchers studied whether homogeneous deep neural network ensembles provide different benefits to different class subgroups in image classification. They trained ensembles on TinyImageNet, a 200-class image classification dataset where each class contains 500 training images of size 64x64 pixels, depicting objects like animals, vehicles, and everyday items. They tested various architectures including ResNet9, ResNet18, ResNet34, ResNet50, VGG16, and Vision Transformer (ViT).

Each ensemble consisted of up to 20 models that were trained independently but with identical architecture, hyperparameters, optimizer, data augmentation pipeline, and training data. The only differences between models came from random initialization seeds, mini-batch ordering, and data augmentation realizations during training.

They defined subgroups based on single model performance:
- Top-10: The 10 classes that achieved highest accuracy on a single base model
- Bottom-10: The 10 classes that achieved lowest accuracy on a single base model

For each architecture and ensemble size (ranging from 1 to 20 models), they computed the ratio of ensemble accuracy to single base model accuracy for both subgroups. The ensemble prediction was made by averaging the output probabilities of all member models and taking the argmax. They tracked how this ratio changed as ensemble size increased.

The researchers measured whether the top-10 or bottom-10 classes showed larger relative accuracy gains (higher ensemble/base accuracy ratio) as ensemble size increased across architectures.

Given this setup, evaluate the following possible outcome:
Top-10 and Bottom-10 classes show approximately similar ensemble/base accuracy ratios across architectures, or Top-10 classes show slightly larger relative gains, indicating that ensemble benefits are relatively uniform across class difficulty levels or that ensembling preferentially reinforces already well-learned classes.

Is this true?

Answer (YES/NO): NO